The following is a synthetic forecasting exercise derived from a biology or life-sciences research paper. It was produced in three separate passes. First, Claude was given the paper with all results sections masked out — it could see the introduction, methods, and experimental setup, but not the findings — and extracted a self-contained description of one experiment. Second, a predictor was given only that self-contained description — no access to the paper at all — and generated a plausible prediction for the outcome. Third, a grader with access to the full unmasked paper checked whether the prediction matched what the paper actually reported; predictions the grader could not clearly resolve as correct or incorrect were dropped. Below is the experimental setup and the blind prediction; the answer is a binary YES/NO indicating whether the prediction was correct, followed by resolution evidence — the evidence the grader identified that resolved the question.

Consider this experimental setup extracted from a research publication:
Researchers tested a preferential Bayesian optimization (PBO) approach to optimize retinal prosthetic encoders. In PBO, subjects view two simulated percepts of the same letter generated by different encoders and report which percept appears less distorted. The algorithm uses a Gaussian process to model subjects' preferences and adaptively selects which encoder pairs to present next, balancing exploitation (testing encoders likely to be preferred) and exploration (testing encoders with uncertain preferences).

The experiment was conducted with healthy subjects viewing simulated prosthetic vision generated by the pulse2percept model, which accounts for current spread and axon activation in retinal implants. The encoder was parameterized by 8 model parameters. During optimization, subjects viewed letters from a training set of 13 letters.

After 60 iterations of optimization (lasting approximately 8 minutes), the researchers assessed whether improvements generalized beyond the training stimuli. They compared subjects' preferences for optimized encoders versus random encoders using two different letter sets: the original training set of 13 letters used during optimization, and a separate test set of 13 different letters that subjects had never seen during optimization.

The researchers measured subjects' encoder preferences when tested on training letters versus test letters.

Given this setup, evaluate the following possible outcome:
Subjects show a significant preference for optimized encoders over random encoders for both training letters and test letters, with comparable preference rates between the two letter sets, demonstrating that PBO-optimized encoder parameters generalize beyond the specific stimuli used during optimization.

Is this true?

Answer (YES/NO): YES